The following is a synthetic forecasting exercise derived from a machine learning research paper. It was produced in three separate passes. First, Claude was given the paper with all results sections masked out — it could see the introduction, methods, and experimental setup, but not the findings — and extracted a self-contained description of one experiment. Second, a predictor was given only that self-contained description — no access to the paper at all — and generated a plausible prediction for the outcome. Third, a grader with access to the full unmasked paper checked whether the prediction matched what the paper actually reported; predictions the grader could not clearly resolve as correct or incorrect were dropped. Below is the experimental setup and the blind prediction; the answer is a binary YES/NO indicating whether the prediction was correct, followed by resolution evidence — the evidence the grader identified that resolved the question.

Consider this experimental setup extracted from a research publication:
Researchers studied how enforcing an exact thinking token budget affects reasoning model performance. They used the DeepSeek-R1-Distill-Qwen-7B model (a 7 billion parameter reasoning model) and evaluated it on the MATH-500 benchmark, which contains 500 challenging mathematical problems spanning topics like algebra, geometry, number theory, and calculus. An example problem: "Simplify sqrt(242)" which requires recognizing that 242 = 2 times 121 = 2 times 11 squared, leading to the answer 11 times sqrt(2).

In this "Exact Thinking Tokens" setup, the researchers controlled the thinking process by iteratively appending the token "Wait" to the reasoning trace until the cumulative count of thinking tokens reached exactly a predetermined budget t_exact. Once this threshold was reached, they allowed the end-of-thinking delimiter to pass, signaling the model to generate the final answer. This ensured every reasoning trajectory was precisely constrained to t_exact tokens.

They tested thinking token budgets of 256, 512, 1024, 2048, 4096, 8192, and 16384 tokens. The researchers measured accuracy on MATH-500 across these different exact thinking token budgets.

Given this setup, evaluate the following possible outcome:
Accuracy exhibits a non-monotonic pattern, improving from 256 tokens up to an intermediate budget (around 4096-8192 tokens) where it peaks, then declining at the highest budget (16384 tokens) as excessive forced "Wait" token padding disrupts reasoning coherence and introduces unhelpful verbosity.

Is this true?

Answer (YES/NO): NO